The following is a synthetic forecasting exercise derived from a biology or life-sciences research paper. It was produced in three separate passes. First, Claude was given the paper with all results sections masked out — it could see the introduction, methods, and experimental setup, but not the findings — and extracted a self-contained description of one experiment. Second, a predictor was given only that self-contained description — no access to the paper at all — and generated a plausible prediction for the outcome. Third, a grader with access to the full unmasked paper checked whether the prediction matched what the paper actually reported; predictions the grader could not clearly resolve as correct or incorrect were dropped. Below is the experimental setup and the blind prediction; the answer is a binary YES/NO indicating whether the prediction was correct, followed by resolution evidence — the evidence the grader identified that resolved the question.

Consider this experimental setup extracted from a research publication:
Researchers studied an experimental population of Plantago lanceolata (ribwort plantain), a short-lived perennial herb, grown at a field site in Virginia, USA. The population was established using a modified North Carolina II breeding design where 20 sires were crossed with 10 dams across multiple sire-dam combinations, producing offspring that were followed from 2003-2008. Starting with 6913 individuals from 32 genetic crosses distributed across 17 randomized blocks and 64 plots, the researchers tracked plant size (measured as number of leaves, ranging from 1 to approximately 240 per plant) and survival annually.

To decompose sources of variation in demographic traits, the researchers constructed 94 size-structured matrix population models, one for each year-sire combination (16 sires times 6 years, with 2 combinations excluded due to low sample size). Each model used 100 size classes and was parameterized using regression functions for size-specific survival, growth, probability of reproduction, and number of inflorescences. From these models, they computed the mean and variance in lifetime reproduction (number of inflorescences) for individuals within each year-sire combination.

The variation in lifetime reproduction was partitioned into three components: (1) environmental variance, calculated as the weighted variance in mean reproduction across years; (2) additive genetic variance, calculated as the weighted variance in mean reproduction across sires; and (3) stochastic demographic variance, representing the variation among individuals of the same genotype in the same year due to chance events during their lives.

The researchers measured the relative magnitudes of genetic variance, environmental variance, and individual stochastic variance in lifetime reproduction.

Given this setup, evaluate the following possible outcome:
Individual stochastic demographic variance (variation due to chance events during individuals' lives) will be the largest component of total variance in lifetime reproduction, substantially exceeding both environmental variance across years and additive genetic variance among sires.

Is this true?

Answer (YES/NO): YES